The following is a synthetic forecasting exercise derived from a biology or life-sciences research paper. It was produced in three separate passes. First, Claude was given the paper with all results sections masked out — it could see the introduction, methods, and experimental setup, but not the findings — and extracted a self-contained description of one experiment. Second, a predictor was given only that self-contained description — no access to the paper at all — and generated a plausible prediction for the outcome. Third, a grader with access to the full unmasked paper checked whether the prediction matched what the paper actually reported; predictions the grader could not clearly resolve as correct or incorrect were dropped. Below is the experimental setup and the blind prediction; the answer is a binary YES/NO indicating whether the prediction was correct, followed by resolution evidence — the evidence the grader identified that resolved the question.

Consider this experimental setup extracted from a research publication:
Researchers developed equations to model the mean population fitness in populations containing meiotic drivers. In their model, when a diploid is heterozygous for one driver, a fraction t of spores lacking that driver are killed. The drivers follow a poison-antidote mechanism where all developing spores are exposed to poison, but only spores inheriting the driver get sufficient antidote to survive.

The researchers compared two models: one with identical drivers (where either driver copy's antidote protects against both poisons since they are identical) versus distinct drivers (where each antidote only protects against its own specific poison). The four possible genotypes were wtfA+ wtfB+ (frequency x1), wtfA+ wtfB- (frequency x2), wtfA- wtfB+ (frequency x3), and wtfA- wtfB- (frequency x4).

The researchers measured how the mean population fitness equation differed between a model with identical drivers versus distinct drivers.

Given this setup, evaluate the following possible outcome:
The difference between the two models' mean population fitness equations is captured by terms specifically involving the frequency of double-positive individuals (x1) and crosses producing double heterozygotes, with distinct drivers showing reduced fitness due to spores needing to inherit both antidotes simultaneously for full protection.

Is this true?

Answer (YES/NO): NO